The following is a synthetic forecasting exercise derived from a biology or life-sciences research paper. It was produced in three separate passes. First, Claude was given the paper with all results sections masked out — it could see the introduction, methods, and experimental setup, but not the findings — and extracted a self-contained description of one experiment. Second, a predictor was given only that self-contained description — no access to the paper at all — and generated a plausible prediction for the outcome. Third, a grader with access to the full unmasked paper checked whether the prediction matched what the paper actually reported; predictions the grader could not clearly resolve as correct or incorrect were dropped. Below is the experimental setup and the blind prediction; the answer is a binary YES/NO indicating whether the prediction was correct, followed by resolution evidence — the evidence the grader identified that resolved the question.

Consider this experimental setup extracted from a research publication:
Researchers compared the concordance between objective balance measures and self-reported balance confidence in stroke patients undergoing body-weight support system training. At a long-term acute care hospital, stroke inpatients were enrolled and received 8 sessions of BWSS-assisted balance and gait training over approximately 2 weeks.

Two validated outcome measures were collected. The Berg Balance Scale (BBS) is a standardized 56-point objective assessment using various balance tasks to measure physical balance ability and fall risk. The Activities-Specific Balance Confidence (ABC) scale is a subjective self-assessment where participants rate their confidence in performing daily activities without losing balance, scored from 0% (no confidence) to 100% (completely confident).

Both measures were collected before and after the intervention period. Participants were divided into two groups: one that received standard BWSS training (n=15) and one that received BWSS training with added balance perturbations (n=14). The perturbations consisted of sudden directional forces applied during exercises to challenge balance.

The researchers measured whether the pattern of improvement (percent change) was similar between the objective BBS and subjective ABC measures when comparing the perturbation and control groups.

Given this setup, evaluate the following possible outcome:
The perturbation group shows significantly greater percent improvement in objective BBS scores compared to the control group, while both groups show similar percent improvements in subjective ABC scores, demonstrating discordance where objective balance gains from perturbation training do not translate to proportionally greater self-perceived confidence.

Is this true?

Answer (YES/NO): NO